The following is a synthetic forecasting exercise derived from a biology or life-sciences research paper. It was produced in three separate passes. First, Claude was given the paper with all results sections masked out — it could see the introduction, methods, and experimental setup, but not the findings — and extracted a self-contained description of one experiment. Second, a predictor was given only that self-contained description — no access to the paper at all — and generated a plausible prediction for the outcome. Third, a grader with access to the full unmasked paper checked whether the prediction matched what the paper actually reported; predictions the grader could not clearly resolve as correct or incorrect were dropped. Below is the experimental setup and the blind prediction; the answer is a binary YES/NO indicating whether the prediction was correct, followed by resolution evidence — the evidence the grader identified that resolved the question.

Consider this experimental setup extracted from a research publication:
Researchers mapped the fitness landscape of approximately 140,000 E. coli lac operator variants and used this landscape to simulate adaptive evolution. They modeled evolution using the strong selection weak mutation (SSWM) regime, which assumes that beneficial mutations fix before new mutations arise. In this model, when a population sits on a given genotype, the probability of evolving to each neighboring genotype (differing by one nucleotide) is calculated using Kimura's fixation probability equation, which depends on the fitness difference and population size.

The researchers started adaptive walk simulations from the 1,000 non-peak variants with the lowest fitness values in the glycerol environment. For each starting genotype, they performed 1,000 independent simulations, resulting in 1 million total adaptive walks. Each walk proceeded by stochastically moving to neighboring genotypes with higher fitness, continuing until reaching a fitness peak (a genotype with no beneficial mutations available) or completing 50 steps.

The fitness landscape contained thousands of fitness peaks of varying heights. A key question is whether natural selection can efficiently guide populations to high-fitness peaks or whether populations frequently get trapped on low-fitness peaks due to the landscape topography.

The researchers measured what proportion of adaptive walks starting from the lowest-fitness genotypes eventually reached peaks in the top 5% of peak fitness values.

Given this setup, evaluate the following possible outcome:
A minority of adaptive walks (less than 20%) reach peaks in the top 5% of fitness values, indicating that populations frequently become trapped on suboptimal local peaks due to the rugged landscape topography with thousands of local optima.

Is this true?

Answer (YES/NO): YES